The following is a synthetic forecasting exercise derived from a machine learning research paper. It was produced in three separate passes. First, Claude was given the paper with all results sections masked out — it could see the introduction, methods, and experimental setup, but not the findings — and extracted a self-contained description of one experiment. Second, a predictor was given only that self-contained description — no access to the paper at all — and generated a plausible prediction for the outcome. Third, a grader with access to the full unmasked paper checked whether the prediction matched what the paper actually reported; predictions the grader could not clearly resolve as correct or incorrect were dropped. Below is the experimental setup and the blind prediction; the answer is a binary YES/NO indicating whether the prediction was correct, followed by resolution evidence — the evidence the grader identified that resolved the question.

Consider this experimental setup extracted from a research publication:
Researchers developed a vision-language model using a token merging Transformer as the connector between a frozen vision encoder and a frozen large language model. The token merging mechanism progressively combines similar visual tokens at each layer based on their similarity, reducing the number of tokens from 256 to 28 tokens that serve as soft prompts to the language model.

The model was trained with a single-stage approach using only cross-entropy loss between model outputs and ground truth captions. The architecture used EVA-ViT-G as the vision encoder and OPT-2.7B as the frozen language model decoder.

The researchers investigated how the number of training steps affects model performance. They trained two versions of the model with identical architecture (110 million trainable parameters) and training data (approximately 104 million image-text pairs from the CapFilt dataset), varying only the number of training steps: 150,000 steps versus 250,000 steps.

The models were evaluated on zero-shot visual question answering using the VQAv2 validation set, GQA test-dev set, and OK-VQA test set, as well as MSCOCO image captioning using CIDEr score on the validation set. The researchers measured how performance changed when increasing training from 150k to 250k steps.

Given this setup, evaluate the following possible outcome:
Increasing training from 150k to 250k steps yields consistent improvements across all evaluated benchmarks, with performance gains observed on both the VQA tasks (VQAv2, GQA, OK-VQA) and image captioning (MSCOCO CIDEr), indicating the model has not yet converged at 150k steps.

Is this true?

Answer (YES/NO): YES